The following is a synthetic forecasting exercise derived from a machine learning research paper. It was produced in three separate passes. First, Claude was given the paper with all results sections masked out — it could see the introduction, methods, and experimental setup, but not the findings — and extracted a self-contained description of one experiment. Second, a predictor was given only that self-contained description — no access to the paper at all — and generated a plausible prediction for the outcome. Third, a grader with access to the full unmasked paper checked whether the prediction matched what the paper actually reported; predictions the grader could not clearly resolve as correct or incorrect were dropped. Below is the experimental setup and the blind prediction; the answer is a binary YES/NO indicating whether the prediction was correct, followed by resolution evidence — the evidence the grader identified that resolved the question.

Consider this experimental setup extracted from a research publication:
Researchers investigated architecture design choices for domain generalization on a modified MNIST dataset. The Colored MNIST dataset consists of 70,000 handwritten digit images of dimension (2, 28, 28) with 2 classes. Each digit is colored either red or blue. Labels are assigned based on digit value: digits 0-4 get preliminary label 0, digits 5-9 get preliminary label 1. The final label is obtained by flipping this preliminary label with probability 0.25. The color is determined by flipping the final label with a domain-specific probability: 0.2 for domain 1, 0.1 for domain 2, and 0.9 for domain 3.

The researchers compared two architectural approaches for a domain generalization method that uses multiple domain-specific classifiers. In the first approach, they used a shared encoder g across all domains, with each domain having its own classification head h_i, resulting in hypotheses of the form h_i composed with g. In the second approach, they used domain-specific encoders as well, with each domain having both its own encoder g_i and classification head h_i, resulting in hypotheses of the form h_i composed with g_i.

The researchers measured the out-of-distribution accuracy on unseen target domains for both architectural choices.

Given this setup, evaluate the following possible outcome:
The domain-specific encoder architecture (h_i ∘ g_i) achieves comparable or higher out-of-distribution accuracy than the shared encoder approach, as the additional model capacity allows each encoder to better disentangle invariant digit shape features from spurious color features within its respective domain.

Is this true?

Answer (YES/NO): NO